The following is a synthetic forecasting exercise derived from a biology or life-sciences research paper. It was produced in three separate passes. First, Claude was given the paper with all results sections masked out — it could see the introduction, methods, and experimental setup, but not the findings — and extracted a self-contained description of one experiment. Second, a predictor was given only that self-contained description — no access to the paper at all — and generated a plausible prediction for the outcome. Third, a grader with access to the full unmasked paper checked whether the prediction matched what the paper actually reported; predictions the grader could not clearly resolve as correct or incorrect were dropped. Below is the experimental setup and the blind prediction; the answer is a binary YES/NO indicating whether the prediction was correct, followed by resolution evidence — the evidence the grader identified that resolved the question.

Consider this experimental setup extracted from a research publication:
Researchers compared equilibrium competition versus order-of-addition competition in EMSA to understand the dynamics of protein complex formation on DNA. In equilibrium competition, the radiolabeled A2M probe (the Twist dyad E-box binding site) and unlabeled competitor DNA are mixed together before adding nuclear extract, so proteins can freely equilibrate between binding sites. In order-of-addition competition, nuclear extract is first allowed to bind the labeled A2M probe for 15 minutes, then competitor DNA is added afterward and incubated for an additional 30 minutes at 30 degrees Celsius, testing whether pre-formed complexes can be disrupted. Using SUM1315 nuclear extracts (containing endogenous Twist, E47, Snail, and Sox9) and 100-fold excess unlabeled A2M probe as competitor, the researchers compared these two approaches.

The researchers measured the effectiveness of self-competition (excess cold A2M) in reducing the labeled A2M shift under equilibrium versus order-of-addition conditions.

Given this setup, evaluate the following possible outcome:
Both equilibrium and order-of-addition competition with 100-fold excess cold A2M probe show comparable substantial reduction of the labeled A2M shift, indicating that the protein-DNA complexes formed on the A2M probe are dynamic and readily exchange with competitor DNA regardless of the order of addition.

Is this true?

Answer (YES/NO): NO